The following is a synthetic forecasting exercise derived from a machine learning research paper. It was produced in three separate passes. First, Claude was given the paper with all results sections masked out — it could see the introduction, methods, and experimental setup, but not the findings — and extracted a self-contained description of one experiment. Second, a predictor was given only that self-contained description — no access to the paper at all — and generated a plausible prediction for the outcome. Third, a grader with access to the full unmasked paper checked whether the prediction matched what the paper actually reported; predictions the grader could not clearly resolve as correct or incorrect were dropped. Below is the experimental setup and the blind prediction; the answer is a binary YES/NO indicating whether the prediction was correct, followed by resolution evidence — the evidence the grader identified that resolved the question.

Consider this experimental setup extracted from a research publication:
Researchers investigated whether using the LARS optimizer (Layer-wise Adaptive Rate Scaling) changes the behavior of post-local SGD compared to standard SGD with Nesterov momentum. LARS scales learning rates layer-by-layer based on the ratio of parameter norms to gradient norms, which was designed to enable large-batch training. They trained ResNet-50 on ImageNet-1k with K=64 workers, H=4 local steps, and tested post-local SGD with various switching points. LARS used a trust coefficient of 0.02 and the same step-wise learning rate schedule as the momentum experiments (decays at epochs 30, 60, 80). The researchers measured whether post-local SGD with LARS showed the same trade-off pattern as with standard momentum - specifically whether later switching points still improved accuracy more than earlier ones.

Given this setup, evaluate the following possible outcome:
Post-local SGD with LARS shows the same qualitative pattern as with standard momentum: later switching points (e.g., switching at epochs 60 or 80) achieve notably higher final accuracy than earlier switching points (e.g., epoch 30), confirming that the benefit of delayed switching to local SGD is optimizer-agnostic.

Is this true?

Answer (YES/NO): YES